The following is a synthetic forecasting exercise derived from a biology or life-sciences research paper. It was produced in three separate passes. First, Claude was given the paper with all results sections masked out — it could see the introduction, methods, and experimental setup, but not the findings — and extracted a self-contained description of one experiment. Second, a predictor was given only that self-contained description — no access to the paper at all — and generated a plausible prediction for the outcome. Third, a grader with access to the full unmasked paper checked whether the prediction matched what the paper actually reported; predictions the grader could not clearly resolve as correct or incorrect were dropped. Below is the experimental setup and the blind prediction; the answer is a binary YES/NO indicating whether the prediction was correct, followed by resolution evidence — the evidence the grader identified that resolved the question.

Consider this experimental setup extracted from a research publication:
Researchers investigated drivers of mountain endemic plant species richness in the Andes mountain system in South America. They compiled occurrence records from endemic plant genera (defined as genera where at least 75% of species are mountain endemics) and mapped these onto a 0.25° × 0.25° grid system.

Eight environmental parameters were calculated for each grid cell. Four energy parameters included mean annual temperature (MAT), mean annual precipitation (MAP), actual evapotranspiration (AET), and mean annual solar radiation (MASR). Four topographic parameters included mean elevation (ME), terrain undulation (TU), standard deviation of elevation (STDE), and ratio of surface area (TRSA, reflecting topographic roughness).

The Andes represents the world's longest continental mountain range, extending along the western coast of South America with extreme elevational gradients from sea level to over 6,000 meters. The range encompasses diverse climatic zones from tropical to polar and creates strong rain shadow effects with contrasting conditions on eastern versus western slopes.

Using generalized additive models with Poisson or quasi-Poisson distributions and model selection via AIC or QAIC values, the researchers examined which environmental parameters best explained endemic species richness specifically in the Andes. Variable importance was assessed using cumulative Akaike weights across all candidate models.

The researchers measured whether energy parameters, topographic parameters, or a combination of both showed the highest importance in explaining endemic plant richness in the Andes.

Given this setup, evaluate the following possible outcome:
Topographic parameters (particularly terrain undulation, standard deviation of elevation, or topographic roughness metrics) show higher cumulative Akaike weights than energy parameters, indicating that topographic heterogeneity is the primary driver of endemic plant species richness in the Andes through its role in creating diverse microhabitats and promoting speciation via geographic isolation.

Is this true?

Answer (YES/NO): NO